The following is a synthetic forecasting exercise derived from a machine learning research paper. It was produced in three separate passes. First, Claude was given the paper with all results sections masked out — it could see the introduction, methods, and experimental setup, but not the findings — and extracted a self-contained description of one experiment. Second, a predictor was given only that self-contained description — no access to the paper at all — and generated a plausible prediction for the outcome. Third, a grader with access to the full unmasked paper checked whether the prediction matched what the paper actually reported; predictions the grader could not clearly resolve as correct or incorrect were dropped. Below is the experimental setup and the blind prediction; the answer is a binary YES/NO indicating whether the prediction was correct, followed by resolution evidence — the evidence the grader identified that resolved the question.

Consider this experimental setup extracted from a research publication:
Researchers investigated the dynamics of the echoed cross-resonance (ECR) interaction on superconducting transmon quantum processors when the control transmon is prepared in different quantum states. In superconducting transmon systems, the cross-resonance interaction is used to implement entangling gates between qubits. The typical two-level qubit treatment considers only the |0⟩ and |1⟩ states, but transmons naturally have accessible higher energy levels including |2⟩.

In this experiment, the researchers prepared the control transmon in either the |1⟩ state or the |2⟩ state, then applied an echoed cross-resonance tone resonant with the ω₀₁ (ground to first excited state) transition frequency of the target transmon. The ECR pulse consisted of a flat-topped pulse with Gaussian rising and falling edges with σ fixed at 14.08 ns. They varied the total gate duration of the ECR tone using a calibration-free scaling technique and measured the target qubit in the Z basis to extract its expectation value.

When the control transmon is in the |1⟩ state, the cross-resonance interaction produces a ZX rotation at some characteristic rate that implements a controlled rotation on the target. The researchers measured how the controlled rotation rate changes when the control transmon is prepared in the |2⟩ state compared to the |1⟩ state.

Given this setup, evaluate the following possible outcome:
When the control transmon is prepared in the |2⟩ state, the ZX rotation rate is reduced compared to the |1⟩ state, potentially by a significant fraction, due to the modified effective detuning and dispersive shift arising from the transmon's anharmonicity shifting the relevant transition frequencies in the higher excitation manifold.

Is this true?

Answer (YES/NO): YES